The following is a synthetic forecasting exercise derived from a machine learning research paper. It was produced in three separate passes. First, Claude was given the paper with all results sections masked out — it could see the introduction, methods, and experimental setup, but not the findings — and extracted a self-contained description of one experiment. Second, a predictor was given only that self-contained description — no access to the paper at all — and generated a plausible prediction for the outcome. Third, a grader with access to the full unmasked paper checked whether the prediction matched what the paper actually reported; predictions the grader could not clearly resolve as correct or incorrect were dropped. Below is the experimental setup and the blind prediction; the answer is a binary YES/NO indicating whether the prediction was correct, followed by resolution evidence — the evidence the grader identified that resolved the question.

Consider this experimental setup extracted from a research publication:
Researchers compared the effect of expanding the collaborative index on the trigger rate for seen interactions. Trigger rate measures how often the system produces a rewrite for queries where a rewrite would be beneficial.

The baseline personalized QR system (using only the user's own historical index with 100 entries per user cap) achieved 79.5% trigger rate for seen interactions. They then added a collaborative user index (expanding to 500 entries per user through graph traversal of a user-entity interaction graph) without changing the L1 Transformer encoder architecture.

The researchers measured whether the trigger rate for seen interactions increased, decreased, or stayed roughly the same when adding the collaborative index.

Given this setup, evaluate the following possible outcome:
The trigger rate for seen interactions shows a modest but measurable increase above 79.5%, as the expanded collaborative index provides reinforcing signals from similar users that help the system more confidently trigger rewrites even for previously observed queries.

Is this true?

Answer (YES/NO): YES